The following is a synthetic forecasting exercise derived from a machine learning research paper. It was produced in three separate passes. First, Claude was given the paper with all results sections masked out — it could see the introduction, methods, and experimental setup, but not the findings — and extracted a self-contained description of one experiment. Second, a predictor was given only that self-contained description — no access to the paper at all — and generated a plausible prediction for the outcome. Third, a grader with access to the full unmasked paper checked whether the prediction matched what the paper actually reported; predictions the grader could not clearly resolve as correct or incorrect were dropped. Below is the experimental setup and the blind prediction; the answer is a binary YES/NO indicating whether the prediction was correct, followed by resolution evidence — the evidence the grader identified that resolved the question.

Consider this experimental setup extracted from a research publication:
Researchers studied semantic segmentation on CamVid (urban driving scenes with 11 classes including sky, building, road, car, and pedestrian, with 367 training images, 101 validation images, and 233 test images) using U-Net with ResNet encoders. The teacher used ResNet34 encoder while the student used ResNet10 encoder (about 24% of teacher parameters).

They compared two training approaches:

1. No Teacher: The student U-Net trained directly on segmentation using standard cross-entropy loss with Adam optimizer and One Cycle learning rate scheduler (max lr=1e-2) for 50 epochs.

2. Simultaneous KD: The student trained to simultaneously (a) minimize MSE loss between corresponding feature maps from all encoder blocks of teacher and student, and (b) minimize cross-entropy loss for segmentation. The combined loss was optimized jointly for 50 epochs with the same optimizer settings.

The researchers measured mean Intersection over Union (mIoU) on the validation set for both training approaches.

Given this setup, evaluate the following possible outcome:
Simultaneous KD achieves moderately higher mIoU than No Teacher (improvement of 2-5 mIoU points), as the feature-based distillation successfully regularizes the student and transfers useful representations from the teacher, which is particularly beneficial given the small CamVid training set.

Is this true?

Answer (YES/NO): NO